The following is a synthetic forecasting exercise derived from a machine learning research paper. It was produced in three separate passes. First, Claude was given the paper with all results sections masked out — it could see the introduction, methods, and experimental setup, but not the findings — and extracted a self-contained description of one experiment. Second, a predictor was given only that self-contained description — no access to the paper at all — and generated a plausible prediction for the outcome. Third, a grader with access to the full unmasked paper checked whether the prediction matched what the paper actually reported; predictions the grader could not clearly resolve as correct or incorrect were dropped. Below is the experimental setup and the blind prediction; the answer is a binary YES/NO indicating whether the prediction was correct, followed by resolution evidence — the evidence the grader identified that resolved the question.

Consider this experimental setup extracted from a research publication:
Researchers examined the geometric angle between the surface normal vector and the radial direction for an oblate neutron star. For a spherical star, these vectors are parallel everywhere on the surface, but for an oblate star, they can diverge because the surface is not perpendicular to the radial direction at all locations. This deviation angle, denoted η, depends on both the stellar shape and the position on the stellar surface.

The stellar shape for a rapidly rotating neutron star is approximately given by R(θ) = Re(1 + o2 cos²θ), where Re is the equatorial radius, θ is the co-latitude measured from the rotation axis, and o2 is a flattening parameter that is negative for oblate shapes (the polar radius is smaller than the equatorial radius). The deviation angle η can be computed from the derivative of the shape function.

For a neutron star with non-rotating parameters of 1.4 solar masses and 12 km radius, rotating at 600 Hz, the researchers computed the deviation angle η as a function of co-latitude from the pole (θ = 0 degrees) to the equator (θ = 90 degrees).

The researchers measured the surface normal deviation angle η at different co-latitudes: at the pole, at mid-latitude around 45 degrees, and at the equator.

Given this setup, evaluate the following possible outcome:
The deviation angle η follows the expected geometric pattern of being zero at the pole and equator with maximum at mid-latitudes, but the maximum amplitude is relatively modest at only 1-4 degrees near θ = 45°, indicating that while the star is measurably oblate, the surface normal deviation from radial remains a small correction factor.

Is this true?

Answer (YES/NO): NO